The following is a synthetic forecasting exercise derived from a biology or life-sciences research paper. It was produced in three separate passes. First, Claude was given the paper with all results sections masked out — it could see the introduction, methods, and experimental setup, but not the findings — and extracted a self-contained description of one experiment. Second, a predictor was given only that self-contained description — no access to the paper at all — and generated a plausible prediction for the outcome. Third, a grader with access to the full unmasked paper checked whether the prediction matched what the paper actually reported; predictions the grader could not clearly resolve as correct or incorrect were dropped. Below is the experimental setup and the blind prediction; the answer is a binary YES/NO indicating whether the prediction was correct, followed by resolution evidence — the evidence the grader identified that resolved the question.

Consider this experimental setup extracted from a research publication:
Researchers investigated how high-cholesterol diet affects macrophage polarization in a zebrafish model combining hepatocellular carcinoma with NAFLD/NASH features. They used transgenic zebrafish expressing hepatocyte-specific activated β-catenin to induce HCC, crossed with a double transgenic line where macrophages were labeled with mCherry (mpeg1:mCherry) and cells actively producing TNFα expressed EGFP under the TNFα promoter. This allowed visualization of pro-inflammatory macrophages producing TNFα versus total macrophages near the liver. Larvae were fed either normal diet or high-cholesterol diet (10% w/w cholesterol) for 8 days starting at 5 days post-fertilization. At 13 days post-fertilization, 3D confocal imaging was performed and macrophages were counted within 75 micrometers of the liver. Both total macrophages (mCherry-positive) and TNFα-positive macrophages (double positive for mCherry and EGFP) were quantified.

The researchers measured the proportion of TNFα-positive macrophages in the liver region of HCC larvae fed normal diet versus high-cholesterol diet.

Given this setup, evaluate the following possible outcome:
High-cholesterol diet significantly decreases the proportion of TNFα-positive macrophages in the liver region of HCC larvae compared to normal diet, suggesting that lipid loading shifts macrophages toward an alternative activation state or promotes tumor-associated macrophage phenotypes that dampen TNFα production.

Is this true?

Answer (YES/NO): NO